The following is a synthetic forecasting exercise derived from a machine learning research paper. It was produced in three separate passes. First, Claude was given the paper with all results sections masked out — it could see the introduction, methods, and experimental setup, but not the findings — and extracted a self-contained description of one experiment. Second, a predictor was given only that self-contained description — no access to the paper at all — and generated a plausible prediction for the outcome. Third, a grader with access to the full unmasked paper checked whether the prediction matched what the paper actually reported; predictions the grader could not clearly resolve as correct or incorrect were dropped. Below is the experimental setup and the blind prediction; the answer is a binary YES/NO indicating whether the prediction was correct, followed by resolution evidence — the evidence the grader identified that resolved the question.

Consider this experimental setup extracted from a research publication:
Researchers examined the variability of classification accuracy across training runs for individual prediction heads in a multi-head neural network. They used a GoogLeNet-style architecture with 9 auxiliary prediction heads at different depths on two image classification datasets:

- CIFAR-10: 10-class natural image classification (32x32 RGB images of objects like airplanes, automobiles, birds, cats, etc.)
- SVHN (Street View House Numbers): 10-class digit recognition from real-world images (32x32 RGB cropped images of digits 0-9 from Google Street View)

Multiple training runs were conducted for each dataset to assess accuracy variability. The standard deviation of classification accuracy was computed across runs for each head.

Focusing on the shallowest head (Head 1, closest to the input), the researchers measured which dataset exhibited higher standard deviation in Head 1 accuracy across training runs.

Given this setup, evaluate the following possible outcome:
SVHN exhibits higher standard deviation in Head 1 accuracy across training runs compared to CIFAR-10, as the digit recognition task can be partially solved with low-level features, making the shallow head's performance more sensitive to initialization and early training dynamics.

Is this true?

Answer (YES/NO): YES